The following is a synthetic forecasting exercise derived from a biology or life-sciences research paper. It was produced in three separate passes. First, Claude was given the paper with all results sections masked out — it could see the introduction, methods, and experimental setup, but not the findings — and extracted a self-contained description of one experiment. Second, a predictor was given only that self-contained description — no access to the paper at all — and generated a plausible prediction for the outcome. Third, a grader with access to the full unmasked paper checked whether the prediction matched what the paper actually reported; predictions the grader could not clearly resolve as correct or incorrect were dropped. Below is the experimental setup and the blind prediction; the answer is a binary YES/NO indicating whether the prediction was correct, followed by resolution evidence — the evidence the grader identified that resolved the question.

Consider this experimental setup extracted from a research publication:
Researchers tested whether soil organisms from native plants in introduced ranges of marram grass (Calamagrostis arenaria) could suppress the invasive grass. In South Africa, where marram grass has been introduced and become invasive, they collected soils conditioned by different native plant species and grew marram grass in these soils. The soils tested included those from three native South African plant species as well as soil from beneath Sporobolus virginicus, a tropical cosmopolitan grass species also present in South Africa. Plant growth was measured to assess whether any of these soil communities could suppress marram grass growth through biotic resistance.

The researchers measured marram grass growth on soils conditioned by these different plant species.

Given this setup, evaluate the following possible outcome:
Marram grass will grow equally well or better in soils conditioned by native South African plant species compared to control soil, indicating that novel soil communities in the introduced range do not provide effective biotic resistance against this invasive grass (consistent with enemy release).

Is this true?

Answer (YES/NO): NO